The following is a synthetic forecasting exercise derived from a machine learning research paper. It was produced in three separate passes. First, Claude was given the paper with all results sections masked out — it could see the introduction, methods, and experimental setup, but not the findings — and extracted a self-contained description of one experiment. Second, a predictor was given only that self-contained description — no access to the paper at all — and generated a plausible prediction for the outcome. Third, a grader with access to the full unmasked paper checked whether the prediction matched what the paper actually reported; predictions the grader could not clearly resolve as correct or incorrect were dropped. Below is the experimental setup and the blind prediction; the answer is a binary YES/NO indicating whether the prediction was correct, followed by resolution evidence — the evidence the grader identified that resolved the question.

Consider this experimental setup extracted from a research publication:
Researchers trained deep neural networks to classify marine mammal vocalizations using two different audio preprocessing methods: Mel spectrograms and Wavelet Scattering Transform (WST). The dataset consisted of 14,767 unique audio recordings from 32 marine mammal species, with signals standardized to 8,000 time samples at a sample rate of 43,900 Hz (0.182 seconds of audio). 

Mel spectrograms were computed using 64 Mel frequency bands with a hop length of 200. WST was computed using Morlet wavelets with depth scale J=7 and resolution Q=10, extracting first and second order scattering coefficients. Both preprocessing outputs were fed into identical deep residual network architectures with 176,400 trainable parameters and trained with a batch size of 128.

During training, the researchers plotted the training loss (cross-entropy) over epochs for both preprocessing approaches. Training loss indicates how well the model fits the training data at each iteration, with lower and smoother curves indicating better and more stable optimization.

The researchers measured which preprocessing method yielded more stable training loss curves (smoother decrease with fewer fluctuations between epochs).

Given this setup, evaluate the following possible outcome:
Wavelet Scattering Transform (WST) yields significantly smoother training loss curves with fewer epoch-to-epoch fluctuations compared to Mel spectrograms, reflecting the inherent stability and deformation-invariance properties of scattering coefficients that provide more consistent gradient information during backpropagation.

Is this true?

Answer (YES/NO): YES